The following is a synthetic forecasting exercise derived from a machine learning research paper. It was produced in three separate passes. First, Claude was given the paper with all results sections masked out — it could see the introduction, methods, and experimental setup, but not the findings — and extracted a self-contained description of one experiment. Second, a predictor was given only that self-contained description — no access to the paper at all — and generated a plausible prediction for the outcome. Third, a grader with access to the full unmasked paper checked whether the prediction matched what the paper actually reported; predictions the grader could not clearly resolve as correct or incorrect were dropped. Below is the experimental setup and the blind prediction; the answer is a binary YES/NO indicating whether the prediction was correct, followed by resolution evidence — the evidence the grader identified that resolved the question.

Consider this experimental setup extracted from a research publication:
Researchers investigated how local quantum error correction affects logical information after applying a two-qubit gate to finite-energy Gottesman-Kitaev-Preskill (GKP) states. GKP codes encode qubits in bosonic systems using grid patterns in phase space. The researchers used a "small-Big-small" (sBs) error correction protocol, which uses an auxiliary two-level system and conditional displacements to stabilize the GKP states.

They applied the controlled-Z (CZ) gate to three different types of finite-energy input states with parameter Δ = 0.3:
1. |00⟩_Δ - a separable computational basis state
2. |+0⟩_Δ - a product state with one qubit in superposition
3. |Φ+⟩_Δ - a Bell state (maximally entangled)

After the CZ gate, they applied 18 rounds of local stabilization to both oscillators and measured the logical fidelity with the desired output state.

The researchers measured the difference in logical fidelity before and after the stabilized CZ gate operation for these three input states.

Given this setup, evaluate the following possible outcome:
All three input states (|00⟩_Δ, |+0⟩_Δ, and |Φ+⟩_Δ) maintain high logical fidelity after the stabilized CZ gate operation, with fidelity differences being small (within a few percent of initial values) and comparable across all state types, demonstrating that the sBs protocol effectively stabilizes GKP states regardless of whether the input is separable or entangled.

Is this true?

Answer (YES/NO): NO